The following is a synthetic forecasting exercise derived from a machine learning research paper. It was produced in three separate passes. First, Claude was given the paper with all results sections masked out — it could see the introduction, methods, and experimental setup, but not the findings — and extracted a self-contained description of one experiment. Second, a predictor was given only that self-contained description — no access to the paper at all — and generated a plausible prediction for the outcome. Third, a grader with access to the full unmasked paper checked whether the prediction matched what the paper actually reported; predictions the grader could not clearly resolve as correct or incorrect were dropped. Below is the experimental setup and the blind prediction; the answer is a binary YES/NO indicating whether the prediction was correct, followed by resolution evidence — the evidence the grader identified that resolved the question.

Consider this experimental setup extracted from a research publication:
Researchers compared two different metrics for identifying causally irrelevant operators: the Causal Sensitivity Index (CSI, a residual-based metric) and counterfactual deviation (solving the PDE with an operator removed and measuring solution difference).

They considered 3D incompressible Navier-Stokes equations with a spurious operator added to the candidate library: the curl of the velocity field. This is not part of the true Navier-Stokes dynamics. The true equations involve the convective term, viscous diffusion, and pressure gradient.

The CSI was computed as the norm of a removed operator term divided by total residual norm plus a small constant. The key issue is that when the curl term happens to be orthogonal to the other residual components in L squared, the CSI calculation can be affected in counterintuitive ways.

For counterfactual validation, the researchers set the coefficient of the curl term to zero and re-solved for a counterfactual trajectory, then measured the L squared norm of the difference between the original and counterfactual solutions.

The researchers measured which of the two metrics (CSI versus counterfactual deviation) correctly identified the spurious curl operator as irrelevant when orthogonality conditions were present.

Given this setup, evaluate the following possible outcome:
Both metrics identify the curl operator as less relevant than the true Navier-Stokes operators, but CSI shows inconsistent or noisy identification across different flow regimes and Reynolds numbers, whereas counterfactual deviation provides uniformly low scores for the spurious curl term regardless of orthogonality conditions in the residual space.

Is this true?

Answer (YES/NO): NO